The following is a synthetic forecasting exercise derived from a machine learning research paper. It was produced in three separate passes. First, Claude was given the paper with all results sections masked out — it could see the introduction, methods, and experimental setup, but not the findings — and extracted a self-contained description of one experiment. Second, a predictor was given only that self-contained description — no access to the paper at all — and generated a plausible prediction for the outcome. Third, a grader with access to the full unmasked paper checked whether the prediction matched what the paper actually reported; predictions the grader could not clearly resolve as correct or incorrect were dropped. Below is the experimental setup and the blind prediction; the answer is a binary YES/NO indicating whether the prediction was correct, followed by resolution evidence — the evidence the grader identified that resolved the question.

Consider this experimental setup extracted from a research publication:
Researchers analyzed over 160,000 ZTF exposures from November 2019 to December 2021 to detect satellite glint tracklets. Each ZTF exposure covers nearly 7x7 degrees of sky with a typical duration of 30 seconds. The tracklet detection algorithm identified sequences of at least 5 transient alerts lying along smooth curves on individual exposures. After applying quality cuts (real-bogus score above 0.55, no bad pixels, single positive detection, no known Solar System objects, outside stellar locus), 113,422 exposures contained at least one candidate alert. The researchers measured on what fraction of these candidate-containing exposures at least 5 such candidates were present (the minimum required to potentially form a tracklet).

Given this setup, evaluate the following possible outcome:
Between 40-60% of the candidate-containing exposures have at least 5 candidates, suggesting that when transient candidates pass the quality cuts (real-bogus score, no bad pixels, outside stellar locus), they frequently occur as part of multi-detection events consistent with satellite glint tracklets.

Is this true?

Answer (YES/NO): NO